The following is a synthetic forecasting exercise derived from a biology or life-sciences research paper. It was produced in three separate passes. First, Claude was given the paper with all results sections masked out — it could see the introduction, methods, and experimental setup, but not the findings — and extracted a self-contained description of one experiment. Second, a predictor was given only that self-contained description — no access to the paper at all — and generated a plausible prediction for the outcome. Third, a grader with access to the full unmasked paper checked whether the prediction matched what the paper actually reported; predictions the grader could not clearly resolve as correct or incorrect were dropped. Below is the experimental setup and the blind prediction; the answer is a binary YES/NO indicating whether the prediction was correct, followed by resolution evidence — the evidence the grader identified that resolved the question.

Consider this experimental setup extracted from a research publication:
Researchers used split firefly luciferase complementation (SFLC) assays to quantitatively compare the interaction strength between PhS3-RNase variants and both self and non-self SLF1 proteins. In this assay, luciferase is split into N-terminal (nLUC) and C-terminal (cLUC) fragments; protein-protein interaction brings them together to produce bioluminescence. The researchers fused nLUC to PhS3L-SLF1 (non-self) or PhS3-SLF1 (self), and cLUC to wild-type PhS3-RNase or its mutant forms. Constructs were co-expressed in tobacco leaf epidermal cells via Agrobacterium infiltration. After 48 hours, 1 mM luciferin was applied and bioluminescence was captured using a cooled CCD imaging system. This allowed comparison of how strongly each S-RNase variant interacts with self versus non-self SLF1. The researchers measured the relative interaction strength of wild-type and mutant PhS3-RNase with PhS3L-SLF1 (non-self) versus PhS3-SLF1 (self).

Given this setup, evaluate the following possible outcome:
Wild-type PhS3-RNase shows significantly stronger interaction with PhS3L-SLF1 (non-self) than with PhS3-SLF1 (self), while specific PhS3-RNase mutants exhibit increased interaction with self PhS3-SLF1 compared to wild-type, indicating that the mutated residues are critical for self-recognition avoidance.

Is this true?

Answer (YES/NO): NO